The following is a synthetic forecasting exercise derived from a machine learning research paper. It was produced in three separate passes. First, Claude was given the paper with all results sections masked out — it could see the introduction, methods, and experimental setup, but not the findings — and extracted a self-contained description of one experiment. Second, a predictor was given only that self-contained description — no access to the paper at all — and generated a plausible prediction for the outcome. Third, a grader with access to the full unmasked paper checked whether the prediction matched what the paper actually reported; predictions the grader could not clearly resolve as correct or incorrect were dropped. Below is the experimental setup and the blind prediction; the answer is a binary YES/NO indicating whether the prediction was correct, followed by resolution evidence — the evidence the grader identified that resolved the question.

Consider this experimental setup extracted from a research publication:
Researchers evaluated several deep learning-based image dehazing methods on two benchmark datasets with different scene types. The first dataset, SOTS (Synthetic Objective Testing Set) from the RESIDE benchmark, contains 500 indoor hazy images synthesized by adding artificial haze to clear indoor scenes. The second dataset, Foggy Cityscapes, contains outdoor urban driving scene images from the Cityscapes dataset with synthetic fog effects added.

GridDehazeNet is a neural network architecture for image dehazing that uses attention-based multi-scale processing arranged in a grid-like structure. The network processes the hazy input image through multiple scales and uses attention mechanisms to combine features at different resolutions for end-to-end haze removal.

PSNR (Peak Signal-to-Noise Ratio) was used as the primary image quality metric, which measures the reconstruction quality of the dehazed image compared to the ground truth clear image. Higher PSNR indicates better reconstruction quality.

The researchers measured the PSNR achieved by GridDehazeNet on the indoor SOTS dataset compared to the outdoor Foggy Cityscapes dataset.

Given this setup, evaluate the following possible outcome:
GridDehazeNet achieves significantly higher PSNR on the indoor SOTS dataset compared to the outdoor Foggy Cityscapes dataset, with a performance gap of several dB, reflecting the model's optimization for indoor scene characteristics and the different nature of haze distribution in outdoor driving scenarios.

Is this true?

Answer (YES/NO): YES